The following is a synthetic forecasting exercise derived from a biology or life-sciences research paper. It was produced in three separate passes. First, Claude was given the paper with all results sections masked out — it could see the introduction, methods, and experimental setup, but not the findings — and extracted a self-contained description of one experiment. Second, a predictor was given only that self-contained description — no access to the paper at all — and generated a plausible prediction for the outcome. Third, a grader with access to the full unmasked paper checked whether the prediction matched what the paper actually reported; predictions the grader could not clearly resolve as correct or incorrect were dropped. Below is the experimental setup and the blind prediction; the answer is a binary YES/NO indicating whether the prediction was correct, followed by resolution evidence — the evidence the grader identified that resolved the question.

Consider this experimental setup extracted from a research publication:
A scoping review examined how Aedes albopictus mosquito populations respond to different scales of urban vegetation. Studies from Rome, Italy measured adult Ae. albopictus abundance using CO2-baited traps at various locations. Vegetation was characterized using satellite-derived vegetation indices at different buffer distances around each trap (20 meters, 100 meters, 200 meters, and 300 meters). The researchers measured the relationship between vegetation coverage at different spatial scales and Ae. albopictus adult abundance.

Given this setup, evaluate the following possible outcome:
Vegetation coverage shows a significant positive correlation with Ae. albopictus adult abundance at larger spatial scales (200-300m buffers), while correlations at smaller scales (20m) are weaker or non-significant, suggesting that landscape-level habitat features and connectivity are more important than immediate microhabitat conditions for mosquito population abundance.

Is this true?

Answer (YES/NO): NO